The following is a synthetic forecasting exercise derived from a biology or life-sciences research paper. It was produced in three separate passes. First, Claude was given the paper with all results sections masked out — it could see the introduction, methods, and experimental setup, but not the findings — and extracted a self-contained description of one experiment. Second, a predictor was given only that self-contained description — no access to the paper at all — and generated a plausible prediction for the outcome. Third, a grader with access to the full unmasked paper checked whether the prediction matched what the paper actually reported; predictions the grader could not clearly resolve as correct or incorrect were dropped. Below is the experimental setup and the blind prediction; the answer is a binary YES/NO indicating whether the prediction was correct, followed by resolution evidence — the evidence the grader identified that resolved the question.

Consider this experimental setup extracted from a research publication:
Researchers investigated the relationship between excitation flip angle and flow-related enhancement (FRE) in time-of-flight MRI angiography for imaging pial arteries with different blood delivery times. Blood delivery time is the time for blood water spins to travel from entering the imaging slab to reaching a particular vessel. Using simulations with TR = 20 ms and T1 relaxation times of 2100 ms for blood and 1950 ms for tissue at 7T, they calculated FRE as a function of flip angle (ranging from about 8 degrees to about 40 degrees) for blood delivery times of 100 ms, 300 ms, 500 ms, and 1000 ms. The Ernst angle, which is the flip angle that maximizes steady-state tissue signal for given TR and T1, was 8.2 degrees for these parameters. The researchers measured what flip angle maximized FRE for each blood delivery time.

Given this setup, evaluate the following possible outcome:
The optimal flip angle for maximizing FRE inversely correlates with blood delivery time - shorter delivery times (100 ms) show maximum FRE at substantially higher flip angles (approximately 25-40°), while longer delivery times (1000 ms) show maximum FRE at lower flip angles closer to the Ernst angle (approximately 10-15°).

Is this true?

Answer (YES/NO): YES